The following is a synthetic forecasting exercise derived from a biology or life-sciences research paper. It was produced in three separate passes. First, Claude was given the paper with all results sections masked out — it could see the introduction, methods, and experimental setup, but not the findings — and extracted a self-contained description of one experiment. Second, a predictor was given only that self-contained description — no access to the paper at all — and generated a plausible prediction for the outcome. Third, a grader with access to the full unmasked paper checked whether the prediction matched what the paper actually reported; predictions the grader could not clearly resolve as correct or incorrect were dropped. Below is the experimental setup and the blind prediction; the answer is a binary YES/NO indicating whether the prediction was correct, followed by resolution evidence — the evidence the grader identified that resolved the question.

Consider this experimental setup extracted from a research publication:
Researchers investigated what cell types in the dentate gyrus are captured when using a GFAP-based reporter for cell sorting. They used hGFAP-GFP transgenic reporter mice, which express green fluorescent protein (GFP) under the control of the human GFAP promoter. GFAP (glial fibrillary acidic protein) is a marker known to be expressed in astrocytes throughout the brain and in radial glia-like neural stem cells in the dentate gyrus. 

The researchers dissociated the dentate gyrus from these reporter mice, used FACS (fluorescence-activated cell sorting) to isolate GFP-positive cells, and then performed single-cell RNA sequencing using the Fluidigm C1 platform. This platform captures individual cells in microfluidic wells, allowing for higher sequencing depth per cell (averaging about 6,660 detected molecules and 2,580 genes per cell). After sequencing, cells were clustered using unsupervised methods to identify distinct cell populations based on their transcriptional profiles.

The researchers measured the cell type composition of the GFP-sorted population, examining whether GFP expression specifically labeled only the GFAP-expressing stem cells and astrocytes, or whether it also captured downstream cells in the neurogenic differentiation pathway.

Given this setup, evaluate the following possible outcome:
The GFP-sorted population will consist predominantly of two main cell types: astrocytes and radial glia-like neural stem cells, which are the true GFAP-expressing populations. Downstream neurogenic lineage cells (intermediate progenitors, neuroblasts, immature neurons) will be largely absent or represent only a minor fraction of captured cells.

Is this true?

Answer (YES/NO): NO